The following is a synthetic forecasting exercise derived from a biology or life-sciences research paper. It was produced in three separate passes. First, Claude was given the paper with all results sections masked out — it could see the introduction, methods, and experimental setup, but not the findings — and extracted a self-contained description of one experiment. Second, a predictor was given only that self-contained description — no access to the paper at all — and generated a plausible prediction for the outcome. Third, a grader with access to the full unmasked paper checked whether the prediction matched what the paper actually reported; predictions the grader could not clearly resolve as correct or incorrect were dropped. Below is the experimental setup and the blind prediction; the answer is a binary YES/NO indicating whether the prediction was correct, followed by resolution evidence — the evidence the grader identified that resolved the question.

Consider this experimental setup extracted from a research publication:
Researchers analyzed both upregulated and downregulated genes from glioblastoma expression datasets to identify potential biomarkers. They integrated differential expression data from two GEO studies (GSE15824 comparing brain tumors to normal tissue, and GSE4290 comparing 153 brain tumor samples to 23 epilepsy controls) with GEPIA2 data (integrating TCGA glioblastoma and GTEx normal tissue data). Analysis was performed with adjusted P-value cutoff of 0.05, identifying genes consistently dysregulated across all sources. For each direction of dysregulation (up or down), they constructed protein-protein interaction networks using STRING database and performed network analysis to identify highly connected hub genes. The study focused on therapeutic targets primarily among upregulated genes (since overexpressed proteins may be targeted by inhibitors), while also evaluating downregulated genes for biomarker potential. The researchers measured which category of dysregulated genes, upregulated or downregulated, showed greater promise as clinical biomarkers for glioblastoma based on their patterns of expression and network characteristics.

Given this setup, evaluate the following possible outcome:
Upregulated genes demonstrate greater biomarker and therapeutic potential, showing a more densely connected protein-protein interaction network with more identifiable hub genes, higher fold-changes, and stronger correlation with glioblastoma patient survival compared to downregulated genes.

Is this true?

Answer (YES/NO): NO